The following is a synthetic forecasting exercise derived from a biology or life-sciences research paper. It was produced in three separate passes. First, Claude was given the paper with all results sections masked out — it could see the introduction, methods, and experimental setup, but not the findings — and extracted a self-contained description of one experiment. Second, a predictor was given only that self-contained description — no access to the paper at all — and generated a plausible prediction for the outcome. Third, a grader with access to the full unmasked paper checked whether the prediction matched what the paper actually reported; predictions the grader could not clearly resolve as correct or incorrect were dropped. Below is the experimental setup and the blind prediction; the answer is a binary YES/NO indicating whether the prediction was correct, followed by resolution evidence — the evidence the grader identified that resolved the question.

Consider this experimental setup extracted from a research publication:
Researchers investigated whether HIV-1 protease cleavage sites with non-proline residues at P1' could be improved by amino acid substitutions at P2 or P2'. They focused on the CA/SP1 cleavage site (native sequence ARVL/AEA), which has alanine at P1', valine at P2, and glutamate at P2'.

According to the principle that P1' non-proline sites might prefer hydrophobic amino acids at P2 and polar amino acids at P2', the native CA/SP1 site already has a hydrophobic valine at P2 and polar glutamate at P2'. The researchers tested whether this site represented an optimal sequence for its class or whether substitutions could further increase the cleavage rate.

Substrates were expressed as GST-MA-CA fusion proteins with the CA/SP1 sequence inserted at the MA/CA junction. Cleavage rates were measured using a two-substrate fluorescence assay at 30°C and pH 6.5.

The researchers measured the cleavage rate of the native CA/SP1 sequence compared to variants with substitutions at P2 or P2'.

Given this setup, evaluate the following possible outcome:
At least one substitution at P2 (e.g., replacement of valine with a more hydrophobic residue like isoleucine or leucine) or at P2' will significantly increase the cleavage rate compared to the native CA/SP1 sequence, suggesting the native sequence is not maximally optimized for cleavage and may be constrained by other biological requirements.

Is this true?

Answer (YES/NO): NO